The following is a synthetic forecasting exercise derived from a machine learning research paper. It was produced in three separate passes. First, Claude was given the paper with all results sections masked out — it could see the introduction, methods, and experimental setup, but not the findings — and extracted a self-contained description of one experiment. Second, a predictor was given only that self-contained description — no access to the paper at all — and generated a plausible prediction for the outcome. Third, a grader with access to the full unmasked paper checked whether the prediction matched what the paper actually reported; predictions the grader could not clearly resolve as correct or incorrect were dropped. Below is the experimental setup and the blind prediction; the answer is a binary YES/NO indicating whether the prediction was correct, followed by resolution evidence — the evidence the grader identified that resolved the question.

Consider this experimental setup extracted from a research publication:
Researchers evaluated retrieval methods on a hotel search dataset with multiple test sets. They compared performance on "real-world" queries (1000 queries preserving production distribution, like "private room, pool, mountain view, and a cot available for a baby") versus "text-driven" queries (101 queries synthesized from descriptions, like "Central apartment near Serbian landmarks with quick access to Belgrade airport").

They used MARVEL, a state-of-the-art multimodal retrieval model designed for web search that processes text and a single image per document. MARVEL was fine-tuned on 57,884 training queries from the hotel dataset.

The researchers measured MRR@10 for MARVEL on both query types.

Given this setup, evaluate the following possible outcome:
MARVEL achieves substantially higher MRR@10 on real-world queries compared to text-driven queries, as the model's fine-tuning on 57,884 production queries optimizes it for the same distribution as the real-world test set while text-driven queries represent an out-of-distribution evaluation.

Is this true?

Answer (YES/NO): NO